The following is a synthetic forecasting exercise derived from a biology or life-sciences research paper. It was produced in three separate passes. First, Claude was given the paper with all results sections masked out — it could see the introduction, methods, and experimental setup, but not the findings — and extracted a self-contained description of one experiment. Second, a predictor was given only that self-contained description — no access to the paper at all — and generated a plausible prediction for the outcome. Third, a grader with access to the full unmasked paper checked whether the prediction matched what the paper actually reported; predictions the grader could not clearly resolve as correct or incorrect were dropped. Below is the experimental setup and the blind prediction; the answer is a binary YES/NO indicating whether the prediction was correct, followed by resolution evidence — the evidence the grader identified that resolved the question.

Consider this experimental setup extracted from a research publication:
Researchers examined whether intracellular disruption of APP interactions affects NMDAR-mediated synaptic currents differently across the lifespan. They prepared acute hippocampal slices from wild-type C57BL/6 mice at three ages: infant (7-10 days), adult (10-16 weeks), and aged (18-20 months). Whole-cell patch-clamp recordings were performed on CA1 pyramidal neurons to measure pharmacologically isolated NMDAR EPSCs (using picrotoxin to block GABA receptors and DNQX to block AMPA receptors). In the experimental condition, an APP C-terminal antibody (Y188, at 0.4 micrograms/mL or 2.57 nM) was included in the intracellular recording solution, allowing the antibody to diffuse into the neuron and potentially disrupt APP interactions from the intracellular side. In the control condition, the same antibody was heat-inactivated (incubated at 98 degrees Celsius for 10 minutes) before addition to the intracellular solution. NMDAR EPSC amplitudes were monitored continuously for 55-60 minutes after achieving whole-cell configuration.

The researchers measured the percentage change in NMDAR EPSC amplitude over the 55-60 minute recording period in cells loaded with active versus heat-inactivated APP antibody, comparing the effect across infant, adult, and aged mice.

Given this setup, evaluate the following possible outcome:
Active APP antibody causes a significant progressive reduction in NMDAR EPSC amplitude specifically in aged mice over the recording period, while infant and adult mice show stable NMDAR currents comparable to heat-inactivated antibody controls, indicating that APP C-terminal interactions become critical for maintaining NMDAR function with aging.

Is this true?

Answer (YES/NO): NO